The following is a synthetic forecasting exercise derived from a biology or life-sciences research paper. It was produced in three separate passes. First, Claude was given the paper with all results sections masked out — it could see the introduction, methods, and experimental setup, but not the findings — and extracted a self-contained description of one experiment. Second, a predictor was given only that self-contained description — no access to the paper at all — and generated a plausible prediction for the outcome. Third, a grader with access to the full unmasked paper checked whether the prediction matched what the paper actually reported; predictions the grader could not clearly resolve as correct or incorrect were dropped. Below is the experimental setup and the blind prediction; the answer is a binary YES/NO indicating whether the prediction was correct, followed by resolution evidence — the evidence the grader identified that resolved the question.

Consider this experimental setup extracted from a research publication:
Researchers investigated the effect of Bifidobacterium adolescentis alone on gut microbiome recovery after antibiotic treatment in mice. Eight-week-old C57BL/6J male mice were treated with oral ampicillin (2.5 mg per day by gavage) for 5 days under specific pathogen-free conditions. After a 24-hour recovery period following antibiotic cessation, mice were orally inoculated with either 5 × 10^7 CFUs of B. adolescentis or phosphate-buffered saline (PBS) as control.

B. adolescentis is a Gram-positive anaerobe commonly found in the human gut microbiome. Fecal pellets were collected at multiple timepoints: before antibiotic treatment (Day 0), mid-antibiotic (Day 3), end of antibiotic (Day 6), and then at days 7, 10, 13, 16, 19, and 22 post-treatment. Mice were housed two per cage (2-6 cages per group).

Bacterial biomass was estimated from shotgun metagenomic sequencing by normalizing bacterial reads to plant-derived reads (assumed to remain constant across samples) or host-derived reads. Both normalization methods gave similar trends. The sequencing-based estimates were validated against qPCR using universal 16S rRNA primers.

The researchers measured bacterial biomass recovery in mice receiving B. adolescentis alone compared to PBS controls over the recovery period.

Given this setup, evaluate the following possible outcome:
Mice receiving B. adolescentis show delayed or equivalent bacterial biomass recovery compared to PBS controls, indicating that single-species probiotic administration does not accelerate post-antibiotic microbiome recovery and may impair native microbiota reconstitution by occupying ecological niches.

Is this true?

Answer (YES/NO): YES